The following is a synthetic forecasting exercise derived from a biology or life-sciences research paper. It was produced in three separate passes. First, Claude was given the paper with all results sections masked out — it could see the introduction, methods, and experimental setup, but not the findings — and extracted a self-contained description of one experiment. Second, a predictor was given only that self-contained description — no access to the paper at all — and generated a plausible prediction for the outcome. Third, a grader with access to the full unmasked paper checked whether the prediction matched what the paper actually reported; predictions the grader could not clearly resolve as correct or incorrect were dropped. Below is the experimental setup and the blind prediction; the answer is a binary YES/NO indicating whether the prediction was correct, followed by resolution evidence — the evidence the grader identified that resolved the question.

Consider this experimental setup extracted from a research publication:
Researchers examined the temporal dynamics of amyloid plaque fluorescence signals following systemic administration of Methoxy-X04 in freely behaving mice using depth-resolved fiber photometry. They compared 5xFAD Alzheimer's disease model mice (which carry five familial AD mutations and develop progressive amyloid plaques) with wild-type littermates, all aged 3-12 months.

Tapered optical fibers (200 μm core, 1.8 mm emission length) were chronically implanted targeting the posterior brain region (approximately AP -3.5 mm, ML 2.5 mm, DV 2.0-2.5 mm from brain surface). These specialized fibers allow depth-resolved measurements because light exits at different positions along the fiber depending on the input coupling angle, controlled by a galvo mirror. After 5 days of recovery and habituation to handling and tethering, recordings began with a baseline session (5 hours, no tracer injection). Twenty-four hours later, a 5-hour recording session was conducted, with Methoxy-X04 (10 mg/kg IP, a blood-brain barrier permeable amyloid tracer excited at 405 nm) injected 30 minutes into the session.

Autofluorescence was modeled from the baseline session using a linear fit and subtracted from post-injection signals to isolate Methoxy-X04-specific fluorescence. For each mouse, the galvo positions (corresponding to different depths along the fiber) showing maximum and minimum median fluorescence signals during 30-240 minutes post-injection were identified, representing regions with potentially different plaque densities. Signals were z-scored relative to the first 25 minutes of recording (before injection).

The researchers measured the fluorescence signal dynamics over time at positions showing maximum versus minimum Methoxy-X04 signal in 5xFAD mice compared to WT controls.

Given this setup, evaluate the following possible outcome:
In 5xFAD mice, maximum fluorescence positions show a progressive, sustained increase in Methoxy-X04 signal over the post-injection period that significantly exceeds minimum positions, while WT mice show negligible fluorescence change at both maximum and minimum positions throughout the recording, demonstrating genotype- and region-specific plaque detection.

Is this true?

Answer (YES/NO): YES